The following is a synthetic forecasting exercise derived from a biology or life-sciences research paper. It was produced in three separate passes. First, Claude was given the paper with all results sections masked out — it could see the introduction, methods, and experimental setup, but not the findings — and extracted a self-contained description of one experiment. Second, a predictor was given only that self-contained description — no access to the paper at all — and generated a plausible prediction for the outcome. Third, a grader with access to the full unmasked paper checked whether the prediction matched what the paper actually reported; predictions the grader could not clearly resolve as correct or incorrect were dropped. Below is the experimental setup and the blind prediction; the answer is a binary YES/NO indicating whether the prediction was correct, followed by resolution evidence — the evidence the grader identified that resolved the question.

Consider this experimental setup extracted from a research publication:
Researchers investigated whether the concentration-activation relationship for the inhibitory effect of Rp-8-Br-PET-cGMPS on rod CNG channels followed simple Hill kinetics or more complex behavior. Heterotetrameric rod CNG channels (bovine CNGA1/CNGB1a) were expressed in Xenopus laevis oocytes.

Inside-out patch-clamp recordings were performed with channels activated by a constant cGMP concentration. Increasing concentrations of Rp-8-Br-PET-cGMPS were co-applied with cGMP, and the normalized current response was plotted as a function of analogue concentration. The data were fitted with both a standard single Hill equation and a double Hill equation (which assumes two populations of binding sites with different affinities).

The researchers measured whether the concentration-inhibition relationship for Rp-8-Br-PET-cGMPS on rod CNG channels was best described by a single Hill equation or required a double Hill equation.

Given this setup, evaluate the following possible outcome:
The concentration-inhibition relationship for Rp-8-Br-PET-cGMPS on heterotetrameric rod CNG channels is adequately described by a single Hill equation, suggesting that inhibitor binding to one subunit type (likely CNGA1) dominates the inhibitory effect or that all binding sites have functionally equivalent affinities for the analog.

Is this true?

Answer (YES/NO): NO